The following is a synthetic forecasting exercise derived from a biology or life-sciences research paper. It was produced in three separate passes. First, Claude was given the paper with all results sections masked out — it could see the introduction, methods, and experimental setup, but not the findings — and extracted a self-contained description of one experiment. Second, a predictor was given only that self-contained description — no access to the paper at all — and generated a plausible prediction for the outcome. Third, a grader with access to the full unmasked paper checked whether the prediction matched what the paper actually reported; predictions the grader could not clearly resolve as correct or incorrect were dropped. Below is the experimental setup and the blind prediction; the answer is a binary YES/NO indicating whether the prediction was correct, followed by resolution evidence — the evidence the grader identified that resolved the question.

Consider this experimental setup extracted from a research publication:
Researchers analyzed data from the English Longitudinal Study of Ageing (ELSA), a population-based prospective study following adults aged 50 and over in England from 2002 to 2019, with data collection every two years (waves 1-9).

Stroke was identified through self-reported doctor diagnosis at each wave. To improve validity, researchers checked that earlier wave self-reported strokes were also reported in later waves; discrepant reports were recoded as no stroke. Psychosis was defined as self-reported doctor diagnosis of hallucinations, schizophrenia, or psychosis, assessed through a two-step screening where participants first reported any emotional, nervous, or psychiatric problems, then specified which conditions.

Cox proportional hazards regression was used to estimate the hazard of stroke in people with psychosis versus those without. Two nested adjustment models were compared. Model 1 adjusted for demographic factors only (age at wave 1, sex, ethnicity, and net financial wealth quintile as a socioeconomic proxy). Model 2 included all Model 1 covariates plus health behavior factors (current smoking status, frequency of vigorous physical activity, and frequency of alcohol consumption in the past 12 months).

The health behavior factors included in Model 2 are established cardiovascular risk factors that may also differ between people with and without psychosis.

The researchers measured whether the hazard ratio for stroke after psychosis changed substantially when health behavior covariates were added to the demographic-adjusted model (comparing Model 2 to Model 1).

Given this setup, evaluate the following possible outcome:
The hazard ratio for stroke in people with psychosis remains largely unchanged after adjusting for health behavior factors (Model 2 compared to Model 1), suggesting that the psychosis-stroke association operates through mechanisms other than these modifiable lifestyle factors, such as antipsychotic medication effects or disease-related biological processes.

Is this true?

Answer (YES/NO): YES